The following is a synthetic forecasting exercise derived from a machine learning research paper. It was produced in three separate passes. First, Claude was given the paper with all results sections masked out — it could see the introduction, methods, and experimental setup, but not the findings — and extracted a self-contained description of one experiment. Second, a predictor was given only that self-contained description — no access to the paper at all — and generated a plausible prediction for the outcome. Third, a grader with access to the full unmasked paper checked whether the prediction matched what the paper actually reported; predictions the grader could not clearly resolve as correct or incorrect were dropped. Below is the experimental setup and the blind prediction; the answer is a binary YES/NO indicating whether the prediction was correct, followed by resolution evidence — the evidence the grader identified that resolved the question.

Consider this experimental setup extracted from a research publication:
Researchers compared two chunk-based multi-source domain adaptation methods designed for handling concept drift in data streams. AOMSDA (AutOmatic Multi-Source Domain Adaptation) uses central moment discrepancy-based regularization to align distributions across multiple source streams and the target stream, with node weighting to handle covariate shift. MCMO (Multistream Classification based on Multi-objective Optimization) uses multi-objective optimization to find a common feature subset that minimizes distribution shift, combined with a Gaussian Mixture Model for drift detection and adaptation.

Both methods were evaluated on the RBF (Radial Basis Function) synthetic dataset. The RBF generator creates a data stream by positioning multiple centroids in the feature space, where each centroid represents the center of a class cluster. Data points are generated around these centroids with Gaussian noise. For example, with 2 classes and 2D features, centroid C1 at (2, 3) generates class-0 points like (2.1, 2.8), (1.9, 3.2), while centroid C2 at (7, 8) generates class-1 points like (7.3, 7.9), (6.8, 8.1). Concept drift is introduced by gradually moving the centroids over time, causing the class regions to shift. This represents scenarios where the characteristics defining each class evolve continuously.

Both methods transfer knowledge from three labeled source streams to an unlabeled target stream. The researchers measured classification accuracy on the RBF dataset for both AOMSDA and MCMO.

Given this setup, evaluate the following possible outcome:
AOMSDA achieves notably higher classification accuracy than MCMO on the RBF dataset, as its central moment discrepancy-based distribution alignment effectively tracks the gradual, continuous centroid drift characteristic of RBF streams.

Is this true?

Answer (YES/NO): NO